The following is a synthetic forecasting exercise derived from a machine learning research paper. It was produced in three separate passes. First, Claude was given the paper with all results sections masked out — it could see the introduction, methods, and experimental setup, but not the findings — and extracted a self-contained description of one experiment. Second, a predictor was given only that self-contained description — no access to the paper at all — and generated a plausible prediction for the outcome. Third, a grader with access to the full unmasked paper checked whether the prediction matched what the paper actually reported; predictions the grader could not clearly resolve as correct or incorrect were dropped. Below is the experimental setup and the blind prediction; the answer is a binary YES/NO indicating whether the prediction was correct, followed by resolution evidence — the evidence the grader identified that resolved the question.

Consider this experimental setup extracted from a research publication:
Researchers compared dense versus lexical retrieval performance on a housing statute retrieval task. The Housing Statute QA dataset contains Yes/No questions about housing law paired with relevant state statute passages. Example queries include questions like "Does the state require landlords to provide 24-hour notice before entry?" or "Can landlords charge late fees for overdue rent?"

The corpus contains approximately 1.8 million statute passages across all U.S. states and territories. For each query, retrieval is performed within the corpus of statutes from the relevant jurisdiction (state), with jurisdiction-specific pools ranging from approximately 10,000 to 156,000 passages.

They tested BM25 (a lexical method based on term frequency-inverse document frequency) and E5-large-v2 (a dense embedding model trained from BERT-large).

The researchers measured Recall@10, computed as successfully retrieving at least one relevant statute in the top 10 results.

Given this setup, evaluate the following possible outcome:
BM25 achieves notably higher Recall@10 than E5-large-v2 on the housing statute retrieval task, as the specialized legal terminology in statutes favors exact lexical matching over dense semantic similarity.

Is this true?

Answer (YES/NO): NO